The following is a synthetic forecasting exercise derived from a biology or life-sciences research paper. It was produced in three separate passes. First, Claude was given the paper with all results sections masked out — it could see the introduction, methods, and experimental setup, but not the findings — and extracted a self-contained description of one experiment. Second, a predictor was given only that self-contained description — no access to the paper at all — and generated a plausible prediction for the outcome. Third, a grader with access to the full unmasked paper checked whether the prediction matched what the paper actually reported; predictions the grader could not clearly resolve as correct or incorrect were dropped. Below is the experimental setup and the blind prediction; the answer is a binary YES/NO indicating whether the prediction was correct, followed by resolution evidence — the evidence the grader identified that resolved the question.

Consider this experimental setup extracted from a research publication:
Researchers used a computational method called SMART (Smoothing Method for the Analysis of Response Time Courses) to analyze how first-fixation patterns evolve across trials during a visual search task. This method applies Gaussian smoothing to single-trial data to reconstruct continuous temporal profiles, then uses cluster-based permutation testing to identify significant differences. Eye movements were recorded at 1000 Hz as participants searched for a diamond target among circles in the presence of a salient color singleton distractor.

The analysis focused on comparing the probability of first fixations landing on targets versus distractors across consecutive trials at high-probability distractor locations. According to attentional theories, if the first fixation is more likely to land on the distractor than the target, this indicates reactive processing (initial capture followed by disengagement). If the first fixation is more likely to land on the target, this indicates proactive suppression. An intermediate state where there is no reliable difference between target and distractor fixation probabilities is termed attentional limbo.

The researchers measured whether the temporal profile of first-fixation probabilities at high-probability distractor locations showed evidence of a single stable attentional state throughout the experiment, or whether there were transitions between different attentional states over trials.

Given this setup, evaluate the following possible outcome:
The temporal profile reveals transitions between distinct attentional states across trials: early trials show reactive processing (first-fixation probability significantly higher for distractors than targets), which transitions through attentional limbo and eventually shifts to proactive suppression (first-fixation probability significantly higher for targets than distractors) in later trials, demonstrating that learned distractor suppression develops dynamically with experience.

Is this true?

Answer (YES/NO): YES